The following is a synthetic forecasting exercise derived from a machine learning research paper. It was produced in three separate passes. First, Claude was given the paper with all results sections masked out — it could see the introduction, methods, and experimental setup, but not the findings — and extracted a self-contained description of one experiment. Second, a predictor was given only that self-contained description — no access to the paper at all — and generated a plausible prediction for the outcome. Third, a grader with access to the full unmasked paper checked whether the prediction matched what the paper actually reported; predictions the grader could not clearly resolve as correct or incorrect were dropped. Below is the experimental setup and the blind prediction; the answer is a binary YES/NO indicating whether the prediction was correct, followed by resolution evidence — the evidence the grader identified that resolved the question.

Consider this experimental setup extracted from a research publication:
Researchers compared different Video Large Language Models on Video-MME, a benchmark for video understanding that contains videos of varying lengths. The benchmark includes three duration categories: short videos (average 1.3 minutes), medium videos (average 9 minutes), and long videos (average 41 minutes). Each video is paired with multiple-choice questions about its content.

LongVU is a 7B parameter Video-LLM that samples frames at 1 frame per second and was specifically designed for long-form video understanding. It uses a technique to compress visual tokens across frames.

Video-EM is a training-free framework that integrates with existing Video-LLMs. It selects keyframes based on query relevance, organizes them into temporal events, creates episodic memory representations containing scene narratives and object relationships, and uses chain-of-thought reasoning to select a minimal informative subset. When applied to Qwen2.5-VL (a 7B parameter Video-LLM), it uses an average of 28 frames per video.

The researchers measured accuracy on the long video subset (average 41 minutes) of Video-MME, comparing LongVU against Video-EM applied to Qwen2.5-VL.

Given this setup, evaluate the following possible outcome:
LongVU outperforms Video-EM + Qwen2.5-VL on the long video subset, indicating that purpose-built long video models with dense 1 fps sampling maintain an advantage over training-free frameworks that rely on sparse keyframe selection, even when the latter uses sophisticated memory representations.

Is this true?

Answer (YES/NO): YES